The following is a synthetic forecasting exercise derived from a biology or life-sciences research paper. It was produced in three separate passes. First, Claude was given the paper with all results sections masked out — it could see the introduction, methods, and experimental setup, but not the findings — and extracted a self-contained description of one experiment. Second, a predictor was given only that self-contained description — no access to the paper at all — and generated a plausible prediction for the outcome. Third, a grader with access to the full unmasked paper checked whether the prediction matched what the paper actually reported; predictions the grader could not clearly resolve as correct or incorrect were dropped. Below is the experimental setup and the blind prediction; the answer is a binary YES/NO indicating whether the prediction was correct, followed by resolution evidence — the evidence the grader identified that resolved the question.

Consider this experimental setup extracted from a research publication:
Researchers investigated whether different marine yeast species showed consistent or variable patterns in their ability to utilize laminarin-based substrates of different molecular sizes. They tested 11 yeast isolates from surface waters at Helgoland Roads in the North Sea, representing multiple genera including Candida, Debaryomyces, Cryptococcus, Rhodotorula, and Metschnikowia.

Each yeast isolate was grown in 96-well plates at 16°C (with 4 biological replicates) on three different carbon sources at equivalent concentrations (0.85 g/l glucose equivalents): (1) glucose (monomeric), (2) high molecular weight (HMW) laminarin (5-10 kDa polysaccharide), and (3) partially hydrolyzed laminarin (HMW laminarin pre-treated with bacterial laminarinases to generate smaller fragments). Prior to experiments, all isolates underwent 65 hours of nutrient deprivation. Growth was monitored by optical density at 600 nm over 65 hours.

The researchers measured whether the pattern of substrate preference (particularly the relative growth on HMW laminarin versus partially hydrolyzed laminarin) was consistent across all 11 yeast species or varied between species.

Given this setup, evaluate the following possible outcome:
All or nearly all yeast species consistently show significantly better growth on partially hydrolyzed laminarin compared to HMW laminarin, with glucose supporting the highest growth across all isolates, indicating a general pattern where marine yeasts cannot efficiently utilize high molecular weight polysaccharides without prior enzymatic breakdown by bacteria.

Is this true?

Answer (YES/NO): NO